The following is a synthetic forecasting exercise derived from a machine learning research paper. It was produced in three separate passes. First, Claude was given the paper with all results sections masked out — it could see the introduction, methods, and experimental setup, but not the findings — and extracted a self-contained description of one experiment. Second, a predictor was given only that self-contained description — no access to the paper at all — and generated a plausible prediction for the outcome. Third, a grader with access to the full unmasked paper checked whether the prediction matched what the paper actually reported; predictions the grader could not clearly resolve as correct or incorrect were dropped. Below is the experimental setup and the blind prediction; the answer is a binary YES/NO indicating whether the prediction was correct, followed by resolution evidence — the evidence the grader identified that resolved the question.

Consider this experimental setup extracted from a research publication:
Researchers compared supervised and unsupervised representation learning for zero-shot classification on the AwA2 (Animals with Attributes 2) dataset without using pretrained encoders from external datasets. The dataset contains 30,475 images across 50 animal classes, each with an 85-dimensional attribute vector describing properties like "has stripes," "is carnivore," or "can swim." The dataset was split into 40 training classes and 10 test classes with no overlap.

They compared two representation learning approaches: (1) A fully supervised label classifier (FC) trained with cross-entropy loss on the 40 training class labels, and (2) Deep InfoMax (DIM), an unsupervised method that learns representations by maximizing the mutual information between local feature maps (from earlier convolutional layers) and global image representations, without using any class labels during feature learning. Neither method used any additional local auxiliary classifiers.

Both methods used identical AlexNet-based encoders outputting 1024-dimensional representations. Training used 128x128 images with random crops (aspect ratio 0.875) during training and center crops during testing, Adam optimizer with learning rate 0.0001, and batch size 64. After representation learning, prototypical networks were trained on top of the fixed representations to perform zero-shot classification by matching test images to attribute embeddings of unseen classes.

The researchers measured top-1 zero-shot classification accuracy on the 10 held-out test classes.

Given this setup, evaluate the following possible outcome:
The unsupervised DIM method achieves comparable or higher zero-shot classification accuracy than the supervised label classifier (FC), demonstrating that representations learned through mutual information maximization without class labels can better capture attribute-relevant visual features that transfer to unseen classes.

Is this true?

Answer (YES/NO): YES